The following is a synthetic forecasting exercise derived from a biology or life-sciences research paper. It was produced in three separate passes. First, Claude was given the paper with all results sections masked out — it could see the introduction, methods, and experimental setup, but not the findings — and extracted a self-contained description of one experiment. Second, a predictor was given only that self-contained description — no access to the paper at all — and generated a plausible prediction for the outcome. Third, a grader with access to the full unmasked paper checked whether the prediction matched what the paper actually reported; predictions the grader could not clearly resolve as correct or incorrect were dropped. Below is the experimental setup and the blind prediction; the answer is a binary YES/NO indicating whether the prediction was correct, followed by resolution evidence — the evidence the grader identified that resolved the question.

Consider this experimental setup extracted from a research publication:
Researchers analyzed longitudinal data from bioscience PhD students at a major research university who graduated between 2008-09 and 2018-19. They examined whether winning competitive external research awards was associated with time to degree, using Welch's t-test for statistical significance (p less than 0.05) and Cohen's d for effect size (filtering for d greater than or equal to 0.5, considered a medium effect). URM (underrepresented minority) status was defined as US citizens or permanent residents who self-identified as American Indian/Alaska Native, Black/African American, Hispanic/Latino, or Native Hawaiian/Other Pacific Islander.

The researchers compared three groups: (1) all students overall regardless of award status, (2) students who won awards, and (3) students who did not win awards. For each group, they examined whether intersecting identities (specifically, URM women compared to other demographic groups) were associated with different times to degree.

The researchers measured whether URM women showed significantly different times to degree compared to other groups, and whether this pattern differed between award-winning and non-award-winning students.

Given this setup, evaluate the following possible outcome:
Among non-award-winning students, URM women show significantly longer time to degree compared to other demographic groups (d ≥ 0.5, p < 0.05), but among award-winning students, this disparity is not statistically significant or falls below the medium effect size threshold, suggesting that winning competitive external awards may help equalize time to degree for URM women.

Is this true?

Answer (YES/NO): NO